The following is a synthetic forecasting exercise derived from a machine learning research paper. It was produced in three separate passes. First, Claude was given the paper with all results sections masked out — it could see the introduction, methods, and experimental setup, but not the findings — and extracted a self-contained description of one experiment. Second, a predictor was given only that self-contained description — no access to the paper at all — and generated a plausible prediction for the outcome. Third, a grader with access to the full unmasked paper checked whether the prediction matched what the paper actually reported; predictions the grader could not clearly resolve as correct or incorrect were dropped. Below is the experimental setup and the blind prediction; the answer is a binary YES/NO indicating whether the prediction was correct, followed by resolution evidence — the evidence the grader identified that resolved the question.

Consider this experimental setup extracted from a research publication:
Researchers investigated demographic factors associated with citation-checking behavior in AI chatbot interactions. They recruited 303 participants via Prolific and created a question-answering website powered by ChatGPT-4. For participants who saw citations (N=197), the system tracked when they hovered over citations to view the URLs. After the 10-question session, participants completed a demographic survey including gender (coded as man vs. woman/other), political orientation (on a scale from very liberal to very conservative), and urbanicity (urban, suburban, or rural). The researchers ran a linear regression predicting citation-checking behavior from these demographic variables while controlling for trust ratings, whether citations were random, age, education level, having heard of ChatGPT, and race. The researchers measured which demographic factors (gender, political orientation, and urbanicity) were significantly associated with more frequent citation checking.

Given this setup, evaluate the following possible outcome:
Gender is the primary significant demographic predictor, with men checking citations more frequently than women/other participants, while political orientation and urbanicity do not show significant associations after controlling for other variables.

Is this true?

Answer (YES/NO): NO